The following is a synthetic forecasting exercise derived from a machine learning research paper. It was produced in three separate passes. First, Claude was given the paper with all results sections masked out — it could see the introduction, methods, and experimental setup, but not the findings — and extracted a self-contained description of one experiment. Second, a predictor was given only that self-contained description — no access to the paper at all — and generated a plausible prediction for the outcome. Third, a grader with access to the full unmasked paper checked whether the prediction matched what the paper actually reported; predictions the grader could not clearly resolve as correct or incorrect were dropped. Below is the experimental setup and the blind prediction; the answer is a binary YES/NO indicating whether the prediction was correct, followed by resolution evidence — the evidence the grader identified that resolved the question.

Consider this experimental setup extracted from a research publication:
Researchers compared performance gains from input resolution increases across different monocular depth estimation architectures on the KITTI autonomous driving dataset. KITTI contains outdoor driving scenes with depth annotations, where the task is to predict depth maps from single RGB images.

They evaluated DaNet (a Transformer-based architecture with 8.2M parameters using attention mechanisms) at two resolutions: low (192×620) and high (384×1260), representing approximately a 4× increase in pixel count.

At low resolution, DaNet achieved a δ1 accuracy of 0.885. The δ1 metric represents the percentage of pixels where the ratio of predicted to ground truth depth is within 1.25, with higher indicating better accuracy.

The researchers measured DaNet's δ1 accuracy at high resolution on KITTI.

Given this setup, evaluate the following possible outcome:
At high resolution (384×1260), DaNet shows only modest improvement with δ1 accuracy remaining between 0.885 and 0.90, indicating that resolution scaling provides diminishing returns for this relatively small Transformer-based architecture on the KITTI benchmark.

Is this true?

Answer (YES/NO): NO